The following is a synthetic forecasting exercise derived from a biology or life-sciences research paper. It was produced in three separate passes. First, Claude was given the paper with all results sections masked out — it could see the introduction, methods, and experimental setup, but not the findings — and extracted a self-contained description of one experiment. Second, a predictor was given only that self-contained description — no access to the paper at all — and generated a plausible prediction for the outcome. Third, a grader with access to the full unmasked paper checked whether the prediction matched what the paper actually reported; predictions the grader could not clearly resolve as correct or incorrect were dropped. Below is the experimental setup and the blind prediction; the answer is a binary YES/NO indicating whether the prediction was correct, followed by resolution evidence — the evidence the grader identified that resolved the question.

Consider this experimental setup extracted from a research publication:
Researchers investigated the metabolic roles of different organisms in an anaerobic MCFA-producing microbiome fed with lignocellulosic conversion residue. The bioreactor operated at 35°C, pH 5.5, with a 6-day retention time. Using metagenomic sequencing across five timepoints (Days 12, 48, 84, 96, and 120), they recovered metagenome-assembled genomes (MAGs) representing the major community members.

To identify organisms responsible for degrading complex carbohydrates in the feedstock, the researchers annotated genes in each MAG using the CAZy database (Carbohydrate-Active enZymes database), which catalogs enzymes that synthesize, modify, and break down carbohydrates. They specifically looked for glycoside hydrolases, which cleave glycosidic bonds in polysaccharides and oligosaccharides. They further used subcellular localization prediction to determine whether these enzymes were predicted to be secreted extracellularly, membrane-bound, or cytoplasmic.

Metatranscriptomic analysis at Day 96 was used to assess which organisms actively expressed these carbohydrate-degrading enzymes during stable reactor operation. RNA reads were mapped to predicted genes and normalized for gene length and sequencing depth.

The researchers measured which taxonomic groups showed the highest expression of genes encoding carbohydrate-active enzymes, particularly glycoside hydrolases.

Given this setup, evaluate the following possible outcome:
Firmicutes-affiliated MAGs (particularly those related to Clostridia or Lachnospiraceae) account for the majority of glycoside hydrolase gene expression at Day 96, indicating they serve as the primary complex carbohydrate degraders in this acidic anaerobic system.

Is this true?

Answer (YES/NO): NO